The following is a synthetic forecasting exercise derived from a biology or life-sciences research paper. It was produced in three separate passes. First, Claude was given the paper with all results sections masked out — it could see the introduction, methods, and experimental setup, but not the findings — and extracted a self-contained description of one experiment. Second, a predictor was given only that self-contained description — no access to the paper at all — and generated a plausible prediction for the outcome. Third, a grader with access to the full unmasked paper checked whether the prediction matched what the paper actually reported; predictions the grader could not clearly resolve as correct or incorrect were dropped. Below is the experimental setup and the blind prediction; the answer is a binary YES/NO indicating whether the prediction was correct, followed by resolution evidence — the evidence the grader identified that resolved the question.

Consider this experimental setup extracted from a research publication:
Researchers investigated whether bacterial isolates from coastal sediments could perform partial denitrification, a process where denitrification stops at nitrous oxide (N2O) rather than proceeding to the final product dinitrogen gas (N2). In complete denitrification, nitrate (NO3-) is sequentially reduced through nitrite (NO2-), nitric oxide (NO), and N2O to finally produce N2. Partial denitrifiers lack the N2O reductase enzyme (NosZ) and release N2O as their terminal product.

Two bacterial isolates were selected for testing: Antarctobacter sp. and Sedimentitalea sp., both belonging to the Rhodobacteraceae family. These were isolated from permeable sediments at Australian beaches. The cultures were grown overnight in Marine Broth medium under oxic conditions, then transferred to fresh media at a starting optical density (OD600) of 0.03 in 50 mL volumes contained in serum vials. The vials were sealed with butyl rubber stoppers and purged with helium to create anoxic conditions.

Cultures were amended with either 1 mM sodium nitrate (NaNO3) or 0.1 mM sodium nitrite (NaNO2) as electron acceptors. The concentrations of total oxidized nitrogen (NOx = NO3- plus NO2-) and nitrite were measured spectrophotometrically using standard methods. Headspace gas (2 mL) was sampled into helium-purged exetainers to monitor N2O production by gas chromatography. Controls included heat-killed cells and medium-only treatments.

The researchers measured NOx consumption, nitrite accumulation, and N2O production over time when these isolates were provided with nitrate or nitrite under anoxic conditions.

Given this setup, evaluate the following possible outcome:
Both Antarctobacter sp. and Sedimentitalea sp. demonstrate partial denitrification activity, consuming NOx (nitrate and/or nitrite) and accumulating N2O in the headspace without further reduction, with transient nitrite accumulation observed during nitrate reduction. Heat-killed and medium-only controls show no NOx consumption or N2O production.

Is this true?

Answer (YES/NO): NO